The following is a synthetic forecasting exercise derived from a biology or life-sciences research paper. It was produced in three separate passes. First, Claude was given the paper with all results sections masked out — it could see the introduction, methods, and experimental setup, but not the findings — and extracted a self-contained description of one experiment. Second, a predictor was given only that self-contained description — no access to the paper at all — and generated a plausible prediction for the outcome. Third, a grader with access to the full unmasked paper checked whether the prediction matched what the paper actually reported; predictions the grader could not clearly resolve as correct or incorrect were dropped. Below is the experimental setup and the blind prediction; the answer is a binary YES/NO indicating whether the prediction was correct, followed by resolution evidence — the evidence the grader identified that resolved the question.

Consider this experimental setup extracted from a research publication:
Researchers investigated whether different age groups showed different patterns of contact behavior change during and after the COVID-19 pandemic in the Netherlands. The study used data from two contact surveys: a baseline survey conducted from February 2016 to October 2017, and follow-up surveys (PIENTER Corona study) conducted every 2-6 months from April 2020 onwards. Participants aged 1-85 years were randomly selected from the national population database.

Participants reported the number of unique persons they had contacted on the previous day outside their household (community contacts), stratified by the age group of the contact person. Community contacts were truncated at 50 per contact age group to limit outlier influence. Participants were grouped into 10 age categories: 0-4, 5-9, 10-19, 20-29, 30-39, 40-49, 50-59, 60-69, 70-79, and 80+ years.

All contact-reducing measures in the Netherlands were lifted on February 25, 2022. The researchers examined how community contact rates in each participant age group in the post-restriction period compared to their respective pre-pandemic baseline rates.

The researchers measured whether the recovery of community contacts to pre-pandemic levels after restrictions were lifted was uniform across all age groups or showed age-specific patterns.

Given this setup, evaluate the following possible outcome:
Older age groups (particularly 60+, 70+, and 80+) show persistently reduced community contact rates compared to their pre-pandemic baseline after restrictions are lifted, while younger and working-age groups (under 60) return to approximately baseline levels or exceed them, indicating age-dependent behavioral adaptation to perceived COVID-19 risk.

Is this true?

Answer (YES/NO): NO